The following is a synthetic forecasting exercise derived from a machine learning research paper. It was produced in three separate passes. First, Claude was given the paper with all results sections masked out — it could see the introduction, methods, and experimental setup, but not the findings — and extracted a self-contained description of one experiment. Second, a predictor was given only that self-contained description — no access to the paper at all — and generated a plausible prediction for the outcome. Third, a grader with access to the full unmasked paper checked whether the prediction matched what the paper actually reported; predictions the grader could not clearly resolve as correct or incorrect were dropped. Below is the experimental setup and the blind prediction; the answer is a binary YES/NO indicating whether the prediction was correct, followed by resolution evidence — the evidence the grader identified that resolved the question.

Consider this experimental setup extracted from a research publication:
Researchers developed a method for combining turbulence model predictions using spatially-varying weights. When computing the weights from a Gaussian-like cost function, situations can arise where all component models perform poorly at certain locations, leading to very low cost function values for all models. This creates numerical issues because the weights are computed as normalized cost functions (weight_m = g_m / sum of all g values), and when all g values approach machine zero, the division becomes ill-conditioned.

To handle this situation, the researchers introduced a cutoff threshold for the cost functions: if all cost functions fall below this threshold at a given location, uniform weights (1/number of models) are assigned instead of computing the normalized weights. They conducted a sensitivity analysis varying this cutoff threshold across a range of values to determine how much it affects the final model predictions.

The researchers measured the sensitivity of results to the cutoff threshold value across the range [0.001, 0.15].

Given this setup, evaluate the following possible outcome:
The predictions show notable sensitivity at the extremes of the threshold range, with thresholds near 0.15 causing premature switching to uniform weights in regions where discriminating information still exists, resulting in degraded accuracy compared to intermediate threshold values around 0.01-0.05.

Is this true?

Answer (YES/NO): NO